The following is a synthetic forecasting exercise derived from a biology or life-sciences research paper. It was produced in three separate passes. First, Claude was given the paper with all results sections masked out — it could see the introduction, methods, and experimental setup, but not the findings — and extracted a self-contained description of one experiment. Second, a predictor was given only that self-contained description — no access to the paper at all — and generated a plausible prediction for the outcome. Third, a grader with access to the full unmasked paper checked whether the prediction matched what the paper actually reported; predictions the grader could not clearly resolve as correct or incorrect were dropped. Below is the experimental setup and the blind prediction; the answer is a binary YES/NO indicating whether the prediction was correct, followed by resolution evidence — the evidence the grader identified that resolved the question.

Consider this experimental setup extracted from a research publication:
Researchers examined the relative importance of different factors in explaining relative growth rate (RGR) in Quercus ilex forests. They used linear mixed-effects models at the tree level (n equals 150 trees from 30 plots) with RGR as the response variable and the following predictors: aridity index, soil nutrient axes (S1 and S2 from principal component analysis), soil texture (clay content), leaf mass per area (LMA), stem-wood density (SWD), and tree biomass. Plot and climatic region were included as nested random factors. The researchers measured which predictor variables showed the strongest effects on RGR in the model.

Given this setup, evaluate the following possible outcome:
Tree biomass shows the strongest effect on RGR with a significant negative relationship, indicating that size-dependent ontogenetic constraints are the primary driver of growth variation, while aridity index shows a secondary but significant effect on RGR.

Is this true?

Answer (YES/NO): NO